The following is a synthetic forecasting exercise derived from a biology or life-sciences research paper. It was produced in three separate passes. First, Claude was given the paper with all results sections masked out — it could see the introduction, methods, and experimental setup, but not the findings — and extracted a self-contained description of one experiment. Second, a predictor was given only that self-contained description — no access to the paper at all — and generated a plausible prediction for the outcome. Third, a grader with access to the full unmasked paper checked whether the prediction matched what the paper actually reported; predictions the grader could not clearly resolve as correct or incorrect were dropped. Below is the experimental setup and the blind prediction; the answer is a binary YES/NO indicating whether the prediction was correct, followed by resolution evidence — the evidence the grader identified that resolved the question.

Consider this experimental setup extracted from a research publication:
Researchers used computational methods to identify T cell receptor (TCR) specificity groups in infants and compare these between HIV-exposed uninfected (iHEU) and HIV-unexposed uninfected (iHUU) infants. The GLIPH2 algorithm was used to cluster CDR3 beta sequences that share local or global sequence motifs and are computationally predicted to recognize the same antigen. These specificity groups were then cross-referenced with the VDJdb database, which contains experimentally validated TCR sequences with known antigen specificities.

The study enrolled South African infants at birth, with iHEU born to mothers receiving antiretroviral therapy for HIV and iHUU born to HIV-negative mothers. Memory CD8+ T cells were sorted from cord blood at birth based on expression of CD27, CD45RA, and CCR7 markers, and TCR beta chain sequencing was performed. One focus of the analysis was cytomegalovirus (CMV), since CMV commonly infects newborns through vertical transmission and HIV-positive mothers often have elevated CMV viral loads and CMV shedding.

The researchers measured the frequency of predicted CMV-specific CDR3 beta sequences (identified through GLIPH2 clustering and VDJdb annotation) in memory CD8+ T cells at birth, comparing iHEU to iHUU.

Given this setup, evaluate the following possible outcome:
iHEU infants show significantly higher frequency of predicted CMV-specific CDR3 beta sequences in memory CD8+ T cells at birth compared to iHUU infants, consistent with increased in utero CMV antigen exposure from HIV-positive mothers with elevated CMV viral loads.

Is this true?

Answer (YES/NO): NO